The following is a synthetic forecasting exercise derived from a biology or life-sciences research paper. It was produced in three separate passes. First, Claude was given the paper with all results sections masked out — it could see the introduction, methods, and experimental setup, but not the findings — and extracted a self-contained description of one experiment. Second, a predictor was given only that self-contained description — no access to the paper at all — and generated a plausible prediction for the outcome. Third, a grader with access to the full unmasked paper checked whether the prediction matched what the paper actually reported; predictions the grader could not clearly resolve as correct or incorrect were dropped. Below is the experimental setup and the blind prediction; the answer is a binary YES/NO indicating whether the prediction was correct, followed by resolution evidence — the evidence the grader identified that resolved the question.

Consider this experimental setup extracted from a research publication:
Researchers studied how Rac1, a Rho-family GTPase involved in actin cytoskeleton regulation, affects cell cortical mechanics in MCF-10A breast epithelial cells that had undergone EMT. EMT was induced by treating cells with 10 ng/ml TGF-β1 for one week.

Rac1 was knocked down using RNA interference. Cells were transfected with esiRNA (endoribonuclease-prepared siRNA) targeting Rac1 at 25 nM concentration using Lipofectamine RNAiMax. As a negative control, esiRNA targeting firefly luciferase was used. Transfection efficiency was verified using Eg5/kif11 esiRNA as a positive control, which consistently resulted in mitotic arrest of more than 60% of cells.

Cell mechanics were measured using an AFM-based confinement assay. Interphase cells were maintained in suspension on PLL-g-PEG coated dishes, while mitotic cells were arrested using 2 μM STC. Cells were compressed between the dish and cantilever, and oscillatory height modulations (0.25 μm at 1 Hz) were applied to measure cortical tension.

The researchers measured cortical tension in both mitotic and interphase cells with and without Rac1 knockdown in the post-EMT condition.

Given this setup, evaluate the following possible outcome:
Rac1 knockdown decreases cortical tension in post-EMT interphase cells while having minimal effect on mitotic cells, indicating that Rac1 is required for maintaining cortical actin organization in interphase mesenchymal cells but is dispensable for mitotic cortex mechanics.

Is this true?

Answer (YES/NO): NO